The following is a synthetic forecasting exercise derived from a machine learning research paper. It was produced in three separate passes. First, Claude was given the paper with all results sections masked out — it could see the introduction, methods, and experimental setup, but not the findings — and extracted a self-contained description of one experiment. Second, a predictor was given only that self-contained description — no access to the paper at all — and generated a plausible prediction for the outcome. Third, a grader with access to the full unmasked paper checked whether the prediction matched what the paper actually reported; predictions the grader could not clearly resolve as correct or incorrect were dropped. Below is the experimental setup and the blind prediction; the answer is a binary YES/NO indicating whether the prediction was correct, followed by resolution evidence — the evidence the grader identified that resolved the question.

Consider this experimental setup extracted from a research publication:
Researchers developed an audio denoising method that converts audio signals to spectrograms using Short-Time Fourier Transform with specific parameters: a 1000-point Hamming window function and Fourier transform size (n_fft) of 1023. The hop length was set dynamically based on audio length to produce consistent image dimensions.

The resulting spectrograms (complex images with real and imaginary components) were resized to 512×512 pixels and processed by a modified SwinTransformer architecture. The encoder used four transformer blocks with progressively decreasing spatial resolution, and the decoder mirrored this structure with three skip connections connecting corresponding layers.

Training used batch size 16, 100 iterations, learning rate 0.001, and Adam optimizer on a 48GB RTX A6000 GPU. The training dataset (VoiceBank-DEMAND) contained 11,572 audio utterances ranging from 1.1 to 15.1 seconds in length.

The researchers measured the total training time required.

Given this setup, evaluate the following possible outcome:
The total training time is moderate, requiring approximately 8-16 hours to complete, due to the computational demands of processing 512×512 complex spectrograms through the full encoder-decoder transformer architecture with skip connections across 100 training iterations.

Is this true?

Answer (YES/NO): NO